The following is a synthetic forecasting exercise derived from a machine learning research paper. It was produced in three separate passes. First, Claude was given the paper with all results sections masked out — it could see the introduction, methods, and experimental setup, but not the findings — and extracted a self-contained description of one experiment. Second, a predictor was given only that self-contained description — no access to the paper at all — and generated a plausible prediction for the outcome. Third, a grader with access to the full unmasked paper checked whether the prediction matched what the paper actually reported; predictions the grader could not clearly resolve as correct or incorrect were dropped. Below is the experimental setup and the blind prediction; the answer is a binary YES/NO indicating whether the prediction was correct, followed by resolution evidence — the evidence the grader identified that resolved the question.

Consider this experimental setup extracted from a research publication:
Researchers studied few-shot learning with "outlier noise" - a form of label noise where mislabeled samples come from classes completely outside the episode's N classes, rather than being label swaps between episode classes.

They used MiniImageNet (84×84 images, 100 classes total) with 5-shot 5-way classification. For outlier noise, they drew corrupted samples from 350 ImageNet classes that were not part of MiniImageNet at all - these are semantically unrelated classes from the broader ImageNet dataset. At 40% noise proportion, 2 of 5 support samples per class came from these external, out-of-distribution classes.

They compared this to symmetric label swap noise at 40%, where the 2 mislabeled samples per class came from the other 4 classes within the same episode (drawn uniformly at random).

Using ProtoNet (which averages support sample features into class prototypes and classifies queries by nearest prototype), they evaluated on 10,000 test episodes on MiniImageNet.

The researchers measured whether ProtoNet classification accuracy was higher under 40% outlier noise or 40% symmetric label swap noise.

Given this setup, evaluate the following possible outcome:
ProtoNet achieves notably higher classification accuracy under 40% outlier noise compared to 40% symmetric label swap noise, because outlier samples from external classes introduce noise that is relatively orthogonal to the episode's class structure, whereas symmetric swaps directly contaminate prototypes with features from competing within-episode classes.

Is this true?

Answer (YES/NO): YES